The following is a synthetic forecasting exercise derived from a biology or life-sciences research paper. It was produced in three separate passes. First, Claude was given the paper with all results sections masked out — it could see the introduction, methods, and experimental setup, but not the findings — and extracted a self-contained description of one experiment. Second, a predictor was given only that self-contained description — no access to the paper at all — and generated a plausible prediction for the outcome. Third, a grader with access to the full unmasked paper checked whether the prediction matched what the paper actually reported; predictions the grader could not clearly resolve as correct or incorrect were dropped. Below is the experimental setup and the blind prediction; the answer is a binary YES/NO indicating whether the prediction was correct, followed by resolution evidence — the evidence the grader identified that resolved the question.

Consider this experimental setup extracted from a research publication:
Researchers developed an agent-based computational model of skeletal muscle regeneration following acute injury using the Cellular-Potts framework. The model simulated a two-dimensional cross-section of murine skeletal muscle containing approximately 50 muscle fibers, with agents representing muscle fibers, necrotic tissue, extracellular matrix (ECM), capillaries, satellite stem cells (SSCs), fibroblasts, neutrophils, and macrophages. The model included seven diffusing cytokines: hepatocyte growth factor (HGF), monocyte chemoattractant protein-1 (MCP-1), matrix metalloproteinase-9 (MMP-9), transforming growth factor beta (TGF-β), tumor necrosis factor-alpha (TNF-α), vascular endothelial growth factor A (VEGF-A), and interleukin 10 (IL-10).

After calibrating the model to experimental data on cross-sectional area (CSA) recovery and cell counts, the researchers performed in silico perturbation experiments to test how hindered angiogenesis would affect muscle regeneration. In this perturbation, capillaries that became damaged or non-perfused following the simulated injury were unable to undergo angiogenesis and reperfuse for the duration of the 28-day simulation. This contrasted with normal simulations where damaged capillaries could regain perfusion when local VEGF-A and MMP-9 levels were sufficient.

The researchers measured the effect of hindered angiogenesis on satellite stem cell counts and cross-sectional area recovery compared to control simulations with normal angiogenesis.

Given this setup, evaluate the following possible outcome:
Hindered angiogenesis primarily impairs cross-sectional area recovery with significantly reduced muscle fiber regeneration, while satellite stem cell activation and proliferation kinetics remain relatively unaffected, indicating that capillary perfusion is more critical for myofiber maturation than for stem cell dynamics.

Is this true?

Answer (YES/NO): NO